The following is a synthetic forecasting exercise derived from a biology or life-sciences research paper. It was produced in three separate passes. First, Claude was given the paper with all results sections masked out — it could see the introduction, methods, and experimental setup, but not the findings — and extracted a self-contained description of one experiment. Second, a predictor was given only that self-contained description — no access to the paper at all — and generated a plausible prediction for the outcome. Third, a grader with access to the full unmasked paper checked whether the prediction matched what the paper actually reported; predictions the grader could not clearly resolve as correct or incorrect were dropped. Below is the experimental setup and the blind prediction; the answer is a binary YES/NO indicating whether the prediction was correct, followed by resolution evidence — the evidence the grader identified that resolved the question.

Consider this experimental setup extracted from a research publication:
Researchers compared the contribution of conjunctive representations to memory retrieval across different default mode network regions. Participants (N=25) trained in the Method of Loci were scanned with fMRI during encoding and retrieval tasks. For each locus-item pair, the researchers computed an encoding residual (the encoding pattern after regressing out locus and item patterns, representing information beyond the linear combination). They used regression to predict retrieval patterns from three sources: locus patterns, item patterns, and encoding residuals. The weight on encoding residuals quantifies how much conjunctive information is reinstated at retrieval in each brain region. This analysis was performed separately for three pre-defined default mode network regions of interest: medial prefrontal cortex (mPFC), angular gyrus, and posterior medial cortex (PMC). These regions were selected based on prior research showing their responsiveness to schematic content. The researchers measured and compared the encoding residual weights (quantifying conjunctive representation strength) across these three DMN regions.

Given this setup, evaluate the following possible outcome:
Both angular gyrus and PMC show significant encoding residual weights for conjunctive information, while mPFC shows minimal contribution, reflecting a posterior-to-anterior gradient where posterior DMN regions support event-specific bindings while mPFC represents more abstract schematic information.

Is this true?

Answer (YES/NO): NO